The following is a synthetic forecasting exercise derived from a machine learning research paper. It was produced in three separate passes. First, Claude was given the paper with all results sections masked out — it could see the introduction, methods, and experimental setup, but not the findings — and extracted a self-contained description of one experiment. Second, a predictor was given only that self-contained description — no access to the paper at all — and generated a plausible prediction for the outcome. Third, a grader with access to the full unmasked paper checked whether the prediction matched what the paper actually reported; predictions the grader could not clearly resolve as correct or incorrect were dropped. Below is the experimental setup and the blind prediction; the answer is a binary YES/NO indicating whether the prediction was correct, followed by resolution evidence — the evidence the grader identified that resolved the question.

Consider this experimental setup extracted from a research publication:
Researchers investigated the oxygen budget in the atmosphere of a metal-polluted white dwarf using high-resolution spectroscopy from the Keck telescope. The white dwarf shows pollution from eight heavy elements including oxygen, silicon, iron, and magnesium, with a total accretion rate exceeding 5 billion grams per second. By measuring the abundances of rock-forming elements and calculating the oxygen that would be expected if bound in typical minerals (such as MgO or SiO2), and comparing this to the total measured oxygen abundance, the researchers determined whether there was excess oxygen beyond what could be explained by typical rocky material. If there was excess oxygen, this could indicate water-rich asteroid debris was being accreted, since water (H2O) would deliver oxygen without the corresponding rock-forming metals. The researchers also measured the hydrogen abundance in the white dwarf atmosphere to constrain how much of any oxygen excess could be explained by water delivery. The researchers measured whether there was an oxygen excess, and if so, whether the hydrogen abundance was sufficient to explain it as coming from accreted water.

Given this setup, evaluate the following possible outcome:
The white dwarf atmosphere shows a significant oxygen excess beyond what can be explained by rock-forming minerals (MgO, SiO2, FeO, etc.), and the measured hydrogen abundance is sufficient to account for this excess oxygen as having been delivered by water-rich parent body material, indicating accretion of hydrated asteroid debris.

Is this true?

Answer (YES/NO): NO